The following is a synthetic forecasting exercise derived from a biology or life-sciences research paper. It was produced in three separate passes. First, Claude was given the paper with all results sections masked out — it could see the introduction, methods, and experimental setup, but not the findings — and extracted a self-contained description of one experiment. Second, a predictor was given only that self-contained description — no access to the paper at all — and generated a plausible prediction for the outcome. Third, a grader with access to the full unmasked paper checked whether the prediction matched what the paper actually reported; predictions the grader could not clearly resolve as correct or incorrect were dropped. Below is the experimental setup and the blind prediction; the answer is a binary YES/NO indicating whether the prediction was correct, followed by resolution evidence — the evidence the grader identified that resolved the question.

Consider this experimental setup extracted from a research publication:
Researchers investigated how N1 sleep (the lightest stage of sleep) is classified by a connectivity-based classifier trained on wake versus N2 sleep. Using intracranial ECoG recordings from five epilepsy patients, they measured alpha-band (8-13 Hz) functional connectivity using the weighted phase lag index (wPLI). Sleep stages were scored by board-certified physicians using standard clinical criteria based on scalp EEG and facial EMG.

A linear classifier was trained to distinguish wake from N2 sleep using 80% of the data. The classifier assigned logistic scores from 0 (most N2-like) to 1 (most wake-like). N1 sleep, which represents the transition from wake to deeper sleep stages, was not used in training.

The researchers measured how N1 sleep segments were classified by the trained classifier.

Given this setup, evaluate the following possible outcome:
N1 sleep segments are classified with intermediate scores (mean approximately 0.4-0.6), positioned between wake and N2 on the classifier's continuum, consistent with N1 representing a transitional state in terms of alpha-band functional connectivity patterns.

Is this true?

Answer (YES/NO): NO